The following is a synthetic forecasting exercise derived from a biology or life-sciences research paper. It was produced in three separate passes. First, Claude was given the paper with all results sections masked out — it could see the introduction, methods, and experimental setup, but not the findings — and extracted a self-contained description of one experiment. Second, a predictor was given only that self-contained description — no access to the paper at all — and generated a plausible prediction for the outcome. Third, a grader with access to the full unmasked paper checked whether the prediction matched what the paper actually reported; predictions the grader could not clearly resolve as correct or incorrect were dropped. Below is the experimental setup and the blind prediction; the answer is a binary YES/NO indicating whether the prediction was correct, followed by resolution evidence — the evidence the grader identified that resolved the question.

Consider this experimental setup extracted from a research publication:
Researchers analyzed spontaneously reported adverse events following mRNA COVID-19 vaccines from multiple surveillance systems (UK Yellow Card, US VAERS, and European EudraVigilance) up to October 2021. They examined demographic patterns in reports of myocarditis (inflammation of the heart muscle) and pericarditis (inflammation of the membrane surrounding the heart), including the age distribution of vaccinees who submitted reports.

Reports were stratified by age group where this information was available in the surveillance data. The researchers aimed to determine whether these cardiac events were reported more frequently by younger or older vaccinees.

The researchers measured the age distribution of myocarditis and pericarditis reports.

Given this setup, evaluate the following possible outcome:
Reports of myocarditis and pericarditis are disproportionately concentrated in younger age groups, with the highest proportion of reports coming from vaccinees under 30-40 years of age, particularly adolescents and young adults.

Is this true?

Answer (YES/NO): YES